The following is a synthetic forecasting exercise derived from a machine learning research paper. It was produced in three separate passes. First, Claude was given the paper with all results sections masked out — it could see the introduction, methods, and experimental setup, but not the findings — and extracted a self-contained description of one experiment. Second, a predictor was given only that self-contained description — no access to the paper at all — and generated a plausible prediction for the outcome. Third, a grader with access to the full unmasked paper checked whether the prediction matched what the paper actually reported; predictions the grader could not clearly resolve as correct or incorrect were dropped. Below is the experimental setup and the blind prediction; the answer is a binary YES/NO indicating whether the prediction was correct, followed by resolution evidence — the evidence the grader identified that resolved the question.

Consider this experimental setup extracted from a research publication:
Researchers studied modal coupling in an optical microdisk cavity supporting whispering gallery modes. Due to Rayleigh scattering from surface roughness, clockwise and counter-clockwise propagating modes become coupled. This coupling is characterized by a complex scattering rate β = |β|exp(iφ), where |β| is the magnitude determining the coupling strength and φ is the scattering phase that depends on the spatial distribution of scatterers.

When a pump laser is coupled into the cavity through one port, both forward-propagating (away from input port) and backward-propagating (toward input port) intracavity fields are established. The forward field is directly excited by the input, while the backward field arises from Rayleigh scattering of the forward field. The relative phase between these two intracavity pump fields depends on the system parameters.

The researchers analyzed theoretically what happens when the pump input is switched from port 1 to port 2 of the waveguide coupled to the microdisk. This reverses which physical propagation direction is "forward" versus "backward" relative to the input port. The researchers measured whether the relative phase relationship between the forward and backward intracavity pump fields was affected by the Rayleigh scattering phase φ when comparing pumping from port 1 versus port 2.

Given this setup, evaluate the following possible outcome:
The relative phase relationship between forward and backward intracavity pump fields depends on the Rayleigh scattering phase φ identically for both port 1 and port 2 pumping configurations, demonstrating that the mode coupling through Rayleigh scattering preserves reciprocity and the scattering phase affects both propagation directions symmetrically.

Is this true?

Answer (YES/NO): NO